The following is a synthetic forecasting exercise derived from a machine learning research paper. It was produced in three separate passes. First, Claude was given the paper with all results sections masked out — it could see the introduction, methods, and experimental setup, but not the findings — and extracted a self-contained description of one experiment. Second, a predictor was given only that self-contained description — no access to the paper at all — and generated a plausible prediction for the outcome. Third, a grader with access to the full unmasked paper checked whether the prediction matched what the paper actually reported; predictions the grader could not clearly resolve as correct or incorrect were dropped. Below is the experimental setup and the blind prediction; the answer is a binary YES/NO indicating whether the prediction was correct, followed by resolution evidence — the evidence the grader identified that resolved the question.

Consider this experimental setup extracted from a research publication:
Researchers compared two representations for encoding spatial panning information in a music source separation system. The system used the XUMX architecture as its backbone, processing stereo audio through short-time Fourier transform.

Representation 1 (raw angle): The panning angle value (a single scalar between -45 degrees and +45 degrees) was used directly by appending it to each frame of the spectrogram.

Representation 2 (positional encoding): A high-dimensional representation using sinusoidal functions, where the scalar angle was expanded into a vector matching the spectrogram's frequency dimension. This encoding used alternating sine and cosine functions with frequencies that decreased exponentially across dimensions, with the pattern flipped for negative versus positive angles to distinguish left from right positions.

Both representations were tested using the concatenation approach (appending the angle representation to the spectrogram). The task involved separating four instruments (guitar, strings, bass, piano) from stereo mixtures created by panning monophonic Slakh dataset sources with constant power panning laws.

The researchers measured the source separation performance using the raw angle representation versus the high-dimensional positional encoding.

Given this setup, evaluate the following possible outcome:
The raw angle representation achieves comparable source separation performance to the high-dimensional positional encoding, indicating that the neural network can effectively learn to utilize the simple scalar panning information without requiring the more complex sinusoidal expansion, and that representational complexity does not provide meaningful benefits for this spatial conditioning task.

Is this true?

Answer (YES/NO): YES